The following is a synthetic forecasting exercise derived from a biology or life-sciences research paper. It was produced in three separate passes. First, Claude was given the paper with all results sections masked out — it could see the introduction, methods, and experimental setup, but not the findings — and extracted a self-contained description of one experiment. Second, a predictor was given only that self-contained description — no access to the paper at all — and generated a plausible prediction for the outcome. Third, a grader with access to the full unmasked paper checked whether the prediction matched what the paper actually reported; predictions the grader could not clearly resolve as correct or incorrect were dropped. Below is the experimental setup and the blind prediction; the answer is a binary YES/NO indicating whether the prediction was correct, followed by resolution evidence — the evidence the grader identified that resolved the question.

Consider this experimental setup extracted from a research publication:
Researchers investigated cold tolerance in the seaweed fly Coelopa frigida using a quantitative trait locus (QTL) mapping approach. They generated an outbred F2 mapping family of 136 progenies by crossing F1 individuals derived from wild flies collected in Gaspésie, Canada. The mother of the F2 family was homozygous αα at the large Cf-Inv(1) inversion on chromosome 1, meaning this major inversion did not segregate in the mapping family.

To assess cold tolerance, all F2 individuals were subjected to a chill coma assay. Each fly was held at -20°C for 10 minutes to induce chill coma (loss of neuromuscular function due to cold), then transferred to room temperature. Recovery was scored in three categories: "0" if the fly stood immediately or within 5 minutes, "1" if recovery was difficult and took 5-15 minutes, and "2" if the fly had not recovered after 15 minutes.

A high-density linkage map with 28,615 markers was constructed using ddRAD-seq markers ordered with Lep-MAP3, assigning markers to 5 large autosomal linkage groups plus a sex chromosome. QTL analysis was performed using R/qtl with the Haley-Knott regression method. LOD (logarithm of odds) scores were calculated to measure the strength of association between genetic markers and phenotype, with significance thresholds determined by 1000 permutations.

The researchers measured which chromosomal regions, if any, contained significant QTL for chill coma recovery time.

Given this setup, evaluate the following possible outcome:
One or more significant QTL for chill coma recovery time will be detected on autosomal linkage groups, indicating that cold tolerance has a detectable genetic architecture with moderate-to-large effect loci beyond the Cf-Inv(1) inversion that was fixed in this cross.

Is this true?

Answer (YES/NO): YES